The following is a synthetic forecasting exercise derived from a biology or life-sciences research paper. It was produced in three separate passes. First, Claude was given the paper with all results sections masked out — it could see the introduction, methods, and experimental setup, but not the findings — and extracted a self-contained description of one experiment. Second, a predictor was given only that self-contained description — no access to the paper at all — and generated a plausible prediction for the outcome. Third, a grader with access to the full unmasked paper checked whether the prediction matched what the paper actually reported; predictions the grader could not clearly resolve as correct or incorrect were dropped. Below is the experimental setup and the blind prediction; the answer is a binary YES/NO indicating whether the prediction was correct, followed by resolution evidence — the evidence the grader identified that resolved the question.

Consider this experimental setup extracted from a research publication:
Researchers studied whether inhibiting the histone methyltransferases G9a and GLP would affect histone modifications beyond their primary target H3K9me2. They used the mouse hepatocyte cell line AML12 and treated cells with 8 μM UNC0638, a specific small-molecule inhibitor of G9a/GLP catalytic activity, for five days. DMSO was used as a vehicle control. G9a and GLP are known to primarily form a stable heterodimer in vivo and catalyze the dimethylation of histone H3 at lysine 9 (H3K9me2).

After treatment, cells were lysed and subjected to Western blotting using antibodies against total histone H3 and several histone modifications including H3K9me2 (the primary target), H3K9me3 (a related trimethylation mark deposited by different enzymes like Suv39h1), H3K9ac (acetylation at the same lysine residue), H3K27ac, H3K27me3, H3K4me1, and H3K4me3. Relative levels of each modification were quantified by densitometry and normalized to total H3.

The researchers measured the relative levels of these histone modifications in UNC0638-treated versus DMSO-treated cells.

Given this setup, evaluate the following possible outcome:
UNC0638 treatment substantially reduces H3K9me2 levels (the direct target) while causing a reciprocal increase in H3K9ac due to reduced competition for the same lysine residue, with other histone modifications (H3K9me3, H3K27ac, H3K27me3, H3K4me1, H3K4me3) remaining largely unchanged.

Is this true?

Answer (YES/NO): NO